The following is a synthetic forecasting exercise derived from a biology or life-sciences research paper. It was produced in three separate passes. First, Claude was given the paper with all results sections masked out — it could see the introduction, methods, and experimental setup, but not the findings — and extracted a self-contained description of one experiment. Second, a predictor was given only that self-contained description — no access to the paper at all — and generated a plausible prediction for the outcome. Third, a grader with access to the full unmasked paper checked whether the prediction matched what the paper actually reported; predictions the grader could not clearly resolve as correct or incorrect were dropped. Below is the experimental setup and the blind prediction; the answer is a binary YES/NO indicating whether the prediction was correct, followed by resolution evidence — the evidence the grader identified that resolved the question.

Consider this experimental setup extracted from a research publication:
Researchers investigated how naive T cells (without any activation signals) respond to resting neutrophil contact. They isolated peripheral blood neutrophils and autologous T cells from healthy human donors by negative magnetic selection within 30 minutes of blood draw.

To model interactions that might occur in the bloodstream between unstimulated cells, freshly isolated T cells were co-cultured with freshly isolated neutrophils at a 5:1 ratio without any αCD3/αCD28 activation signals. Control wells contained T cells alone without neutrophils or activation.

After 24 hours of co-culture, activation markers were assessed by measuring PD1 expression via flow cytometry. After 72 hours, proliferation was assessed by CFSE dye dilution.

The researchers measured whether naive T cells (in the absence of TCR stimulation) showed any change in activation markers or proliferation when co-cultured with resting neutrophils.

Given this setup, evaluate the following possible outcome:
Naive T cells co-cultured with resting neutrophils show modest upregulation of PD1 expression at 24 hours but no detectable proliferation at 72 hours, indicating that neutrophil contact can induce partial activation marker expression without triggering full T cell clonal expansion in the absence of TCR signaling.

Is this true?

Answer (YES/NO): NO